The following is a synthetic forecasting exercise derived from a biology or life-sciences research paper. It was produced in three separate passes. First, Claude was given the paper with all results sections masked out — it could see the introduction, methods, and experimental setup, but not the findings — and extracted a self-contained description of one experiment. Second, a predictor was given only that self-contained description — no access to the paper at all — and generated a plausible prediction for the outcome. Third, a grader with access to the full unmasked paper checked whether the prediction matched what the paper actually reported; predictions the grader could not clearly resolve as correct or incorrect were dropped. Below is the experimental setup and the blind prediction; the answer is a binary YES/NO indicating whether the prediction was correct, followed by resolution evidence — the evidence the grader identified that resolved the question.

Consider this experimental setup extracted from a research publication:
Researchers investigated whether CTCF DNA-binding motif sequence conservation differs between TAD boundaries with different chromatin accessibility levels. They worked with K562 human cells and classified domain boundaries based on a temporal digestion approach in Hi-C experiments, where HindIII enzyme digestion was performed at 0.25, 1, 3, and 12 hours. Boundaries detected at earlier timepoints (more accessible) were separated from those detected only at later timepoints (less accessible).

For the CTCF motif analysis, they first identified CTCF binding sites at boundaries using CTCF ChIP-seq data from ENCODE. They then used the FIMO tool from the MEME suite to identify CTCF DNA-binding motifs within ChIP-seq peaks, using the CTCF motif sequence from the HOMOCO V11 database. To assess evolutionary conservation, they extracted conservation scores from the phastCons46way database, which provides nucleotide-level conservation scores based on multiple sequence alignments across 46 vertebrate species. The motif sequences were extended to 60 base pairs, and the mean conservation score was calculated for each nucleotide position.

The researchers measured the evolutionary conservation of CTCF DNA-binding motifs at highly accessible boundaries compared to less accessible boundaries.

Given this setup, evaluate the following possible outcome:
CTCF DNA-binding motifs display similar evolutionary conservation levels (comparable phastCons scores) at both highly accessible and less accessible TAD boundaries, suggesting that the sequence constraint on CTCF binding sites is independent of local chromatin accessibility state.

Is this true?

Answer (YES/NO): NO